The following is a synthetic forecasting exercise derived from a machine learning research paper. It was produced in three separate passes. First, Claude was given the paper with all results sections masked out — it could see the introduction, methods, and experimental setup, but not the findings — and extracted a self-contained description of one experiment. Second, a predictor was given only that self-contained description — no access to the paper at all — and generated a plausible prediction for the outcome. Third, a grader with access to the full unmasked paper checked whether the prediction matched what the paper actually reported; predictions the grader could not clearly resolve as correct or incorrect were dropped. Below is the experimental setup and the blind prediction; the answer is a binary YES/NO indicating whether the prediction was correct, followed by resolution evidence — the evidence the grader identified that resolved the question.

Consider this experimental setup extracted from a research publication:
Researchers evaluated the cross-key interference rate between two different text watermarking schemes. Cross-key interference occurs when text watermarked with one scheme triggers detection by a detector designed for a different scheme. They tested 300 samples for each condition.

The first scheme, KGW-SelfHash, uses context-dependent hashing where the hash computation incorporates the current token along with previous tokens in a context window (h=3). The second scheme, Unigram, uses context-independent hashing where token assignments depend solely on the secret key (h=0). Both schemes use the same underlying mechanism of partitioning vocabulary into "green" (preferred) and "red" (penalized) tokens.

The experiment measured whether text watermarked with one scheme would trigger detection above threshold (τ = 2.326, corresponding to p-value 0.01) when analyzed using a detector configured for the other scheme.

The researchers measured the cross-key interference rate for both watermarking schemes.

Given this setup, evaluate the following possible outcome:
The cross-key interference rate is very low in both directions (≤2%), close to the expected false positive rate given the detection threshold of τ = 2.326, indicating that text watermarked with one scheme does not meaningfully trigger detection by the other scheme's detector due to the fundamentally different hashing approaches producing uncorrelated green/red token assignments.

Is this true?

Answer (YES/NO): NO